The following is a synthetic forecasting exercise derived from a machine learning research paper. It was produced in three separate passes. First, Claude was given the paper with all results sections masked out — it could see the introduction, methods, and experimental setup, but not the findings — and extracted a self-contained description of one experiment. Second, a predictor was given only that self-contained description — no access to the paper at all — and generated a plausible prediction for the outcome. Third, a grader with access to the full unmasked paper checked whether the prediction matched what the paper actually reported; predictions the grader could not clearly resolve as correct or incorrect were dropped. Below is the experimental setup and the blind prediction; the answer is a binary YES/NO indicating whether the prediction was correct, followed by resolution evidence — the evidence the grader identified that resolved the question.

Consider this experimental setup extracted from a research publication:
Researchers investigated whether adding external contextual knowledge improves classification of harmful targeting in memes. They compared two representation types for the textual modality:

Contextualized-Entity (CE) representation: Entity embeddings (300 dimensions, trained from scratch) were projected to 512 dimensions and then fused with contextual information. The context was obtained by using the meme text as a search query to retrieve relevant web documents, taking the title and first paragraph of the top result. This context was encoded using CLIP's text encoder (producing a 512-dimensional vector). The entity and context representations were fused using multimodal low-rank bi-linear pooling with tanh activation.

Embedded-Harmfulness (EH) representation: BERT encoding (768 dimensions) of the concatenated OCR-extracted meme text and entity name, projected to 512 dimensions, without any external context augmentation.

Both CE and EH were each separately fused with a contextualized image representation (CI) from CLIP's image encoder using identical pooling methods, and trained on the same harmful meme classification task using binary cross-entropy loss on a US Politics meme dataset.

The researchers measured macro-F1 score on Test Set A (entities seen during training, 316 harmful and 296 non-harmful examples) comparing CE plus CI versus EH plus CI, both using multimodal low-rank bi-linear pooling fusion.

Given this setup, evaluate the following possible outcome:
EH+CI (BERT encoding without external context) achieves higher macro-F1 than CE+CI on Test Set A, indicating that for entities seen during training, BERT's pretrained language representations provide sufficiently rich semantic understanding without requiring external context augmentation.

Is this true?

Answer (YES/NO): NO